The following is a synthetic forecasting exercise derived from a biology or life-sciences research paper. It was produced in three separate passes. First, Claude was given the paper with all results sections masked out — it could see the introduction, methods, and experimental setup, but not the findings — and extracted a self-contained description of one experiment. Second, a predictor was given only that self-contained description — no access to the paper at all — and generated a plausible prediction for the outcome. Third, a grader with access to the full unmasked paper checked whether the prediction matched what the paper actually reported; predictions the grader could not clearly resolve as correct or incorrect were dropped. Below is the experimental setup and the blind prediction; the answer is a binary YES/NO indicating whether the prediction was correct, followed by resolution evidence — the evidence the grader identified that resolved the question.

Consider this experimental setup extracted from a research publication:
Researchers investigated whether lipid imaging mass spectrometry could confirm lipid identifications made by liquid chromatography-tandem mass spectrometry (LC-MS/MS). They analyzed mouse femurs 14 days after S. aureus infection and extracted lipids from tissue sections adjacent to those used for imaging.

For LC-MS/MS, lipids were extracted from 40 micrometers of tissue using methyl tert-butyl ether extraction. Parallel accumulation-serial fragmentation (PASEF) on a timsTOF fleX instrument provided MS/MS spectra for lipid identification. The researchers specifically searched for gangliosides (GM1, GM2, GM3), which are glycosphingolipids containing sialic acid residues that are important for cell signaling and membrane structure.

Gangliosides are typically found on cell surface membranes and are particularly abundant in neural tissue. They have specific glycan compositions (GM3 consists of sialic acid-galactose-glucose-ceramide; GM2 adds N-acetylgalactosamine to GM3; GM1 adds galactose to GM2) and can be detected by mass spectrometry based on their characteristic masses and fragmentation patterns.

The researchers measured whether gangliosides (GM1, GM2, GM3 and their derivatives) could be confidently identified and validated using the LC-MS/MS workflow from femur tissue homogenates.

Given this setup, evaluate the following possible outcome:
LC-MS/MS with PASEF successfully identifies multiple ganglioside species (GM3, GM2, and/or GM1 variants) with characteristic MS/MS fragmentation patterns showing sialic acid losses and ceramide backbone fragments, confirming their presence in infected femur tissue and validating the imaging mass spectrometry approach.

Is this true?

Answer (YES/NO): NO